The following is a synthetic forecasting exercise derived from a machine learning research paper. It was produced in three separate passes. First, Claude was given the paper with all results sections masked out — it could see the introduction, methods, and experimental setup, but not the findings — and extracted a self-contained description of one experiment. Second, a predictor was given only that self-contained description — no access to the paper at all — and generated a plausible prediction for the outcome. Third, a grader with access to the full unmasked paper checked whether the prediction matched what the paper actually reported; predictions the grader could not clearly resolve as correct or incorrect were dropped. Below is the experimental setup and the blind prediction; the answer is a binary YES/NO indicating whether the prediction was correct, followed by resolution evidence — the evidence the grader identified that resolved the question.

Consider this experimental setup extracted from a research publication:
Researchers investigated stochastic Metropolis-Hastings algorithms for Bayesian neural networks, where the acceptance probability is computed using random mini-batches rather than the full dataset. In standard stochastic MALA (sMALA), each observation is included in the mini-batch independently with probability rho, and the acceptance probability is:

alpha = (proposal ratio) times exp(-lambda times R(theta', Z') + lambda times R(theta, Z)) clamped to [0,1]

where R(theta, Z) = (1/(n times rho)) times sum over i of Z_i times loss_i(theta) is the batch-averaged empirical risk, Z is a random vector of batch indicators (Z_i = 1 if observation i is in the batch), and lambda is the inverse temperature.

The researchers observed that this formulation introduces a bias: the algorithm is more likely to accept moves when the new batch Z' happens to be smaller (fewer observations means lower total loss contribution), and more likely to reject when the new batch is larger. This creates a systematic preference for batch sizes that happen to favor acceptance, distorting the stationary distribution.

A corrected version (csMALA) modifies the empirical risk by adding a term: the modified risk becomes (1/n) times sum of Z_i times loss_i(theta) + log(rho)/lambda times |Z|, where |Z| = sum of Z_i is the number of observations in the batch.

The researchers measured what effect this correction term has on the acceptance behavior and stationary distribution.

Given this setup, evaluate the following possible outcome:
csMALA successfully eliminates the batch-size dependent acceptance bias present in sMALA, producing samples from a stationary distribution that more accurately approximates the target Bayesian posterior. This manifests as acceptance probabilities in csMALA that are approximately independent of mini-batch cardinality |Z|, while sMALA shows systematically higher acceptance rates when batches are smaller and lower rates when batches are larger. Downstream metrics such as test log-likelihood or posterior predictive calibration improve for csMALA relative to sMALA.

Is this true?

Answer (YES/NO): YES